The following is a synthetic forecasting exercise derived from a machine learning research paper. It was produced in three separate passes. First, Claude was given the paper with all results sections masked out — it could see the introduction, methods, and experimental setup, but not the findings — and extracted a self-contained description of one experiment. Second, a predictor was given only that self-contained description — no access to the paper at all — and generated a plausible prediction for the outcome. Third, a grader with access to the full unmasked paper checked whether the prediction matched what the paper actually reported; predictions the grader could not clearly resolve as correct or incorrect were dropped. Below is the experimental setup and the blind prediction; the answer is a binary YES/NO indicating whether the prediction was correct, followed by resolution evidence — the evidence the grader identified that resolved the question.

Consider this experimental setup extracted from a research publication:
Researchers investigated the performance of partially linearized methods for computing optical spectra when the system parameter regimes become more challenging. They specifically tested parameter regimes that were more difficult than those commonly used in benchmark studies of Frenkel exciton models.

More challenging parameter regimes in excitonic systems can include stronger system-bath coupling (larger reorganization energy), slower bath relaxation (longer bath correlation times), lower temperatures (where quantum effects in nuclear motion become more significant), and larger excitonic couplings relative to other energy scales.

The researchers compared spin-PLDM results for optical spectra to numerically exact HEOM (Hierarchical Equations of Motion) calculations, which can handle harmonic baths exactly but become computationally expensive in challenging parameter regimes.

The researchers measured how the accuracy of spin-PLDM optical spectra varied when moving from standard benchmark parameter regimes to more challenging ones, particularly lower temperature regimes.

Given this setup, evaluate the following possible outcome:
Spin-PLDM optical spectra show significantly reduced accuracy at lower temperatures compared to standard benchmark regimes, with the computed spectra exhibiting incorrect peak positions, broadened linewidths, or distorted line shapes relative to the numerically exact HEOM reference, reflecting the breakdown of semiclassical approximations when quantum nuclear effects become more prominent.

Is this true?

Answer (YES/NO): NO